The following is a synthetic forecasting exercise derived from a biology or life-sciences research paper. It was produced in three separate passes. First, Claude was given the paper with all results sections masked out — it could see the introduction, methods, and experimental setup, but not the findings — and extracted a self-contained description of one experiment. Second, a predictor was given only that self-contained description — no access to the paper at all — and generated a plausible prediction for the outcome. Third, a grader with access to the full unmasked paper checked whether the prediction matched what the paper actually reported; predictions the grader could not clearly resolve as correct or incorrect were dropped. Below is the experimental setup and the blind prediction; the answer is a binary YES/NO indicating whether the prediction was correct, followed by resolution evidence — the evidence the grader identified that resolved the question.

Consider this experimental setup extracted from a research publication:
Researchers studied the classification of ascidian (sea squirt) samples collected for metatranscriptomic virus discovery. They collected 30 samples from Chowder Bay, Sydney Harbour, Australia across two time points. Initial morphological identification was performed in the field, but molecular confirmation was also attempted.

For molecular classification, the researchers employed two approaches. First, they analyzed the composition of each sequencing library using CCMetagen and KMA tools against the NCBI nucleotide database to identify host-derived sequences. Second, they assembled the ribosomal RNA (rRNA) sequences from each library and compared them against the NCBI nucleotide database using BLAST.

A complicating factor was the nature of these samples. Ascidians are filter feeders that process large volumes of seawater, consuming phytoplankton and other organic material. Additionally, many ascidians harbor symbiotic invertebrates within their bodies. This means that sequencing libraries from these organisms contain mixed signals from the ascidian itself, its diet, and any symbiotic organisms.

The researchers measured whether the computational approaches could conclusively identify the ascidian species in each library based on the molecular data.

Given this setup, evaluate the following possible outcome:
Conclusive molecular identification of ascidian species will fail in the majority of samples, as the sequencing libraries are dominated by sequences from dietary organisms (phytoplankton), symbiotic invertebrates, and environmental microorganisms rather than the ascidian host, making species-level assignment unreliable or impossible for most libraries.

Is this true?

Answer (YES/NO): NO